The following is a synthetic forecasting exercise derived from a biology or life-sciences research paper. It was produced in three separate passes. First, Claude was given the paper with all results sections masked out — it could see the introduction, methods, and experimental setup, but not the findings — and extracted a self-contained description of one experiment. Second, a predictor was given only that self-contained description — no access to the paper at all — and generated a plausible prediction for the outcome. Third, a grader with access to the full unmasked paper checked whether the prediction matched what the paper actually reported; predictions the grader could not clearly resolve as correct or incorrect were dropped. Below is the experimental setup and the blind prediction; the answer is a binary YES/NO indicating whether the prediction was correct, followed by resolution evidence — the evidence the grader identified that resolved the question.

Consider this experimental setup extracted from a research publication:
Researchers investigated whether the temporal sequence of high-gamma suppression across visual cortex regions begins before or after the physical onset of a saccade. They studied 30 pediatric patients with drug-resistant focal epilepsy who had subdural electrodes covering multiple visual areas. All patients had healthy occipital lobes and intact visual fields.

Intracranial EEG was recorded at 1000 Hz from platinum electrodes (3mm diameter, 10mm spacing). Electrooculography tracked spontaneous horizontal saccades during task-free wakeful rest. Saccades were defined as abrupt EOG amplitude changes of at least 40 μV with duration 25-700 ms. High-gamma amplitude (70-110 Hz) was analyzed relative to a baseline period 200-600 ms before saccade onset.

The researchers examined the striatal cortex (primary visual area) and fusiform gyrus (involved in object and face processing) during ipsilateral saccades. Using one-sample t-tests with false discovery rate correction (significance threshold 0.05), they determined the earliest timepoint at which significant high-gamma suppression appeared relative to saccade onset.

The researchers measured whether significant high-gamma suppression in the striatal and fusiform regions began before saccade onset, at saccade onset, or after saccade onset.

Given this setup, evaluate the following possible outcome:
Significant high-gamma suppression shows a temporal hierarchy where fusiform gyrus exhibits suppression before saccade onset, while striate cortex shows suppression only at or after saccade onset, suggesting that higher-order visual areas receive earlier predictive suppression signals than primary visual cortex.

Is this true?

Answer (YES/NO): NO